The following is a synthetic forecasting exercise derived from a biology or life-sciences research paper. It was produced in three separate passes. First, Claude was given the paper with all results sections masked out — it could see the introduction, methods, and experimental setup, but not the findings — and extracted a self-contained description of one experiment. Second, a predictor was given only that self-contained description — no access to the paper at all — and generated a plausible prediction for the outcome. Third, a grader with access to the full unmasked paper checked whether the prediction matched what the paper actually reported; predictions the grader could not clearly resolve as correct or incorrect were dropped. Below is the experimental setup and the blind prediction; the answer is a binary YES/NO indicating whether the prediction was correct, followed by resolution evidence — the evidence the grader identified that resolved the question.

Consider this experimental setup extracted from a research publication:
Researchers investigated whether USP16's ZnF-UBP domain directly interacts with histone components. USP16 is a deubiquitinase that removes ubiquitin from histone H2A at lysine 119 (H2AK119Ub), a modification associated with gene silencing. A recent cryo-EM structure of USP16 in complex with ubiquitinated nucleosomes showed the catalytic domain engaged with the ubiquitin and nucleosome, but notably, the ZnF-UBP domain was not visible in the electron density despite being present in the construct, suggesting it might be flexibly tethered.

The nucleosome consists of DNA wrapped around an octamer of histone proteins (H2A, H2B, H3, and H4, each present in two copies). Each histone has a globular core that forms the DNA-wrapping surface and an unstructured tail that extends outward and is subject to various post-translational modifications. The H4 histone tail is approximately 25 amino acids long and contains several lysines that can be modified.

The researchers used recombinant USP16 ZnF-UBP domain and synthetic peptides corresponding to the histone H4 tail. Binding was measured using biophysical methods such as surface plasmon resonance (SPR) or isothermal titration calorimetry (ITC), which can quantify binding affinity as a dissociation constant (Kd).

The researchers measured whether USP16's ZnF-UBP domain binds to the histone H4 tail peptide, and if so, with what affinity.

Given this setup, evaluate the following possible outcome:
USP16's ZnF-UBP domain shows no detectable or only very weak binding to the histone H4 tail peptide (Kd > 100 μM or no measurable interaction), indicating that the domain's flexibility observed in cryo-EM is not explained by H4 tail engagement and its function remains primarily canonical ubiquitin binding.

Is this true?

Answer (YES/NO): NO